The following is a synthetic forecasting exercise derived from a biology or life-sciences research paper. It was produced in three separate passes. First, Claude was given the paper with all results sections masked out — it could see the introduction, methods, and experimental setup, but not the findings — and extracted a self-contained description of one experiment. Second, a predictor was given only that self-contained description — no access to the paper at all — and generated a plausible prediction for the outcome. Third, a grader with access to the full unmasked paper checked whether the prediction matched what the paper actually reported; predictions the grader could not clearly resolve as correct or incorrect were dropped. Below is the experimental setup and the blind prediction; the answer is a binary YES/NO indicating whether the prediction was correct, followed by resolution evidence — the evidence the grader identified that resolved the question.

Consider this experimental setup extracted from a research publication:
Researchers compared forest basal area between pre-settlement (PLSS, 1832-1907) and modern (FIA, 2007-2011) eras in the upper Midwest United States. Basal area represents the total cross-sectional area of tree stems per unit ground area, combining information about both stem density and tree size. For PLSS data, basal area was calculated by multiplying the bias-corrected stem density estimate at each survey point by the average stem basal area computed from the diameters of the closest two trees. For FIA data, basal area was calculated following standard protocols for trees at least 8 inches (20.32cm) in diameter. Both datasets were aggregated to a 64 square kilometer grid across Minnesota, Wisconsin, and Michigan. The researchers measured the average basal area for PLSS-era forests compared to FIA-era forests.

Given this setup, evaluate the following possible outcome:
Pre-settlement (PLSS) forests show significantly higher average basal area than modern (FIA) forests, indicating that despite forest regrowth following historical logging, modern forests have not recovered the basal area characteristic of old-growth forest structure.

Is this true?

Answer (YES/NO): YES